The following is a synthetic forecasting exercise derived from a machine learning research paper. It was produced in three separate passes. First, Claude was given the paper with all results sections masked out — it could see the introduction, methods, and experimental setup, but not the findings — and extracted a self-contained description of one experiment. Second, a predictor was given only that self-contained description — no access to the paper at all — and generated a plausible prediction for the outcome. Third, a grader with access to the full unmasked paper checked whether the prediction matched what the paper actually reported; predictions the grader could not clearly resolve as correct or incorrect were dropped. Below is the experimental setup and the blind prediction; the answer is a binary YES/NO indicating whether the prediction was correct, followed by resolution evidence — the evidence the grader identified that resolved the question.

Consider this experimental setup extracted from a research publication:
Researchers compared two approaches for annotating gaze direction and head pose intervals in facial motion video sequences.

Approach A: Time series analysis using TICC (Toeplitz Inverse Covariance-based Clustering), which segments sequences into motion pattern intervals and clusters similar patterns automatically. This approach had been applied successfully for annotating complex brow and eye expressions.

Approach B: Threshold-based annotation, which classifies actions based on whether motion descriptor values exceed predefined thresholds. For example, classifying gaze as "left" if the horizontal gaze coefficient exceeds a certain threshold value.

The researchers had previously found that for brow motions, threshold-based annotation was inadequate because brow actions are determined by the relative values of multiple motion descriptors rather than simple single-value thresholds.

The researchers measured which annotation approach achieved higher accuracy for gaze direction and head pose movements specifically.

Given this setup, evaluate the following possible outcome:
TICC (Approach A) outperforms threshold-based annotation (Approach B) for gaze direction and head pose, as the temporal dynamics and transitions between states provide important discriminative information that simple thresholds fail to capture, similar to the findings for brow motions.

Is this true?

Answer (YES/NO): NO